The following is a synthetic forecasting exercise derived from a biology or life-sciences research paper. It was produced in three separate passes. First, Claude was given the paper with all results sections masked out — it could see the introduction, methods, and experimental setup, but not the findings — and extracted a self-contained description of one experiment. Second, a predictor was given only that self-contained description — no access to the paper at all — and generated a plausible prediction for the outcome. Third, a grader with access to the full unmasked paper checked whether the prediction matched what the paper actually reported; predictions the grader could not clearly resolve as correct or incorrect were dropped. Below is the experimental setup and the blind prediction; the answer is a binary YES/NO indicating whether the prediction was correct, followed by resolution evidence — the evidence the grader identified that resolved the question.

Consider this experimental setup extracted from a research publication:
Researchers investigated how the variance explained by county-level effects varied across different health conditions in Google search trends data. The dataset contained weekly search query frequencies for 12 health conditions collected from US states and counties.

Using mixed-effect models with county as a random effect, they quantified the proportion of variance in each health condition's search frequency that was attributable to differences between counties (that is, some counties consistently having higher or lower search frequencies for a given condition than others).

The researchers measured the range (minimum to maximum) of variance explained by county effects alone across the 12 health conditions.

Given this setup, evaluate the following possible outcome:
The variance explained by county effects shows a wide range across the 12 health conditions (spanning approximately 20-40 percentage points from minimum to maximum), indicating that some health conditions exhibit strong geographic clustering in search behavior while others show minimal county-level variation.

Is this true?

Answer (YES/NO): NO